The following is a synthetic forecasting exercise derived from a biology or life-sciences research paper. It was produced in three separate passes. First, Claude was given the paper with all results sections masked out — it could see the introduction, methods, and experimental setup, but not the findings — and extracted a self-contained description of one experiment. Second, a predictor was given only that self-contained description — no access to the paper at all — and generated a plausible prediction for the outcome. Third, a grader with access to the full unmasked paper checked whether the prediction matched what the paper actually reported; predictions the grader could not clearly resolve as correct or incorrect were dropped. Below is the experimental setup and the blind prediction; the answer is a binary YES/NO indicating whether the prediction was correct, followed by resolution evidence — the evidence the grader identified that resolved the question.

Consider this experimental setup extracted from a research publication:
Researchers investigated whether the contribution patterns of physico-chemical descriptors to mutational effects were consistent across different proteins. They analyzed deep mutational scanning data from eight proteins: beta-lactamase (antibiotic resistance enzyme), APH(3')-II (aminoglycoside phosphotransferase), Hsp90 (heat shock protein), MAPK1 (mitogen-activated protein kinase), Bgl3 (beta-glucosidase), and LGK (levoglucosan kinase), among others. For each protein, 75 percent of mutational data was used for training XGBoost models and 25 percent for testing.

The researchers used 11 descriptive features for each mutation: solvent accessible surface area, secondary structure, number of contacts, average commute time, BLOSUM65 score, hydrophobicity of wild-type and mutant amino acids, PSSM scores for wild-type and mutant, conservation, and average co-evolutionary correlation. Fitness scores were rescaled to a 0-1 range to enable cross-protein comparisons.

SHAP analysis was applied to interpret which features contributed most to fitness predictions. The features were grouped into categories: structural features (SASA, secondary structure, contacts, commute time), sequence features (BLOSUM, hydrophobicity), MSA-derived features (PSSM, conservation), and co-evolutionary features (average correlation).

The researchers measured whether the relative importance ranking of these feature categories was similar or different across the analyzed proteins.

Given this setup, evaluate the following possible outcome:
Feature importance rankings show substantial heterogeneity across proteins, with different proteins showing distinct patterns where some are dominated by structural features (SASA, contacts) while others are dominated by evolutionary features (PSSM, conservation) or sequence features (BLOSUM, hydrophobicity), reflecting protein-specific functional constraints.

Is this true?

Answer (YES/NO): NO